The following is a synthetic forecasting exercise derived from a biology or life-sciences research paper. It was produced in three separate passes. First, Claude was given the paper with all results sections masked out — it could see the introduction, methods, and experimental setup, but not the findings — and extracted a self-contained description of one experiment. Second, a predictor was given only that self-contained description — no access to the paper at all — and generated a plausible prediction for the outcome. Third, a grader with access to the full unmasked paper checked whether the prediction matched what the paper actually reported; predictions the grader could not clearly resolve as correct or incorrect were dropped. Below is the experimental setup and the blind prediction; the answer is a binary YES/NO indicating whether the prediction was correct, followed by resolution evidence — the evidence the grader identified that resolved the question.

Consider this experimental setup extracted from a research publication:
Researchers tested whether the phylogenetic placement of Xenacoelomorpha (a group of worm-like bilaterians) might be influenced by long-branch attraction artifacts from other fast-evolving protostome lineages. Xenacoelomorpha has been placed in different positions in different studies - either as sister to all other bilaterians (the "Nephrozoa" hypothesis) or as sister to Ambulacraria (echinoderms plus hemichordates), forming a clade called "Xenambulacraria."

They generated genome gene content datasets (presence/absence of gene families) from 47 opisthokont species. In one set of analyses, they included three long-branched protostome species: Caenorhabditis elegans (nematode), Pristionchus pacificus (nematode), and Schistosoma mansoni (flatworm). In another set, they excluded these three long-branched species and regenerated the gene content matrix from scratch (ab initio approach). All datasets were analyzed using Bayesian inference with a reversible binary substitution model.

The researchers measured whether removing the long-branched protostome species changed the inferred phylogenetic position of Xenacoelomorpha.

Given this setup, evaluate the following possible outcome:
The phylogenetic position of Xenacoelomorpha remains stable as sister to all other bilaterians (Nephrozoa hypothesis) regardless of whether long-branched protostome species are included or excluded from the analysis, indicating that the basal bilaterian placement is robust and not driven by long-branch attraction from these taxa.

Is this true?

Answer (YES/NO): YES